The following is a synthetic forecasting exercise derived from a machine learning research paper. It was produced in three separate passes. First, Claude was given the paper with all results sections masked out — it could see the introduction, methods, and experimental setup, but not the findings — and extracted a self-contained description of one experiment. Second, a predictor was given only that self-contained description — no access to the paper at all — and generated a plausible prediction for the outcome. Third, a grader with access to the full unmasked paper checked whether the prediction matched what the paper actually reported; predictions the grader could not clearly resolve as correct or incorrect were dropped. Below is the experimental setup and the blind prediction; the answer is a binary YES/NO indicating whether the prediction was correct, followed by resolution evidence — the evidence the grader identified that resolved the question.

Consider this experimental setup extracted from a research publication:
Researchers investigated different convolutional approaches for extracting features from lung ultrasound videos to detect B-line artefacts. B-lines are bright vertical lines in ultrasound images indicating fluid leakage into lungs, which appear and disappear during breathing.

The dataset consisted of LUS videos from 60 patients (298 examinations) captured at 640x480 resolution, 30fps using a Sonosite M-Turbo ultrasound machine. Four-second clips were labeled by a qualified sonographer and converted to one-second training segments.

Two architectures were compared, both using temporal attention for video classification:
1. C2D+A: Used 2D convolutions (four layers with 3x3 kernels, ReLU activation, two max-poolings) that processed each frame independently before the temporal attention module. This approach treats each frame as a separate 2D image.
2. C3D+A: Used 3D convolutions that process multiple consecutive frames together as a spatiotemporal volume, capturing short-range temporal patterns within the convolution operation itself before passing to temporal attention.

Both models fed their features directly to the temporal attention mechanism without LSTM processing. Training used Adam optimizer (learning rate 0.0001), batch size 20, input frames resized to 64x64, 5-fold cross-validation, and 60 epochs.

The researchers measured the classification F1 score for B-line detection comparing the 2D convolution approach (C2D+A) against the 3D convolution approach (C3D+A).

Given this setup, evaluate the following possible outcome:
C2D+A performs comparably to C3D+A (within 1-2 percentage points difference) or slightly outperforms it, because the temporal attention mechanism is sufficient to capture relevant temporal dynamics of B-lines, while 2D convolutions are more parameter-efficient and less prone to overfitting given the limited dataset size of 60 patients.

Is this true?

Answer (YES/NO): NO